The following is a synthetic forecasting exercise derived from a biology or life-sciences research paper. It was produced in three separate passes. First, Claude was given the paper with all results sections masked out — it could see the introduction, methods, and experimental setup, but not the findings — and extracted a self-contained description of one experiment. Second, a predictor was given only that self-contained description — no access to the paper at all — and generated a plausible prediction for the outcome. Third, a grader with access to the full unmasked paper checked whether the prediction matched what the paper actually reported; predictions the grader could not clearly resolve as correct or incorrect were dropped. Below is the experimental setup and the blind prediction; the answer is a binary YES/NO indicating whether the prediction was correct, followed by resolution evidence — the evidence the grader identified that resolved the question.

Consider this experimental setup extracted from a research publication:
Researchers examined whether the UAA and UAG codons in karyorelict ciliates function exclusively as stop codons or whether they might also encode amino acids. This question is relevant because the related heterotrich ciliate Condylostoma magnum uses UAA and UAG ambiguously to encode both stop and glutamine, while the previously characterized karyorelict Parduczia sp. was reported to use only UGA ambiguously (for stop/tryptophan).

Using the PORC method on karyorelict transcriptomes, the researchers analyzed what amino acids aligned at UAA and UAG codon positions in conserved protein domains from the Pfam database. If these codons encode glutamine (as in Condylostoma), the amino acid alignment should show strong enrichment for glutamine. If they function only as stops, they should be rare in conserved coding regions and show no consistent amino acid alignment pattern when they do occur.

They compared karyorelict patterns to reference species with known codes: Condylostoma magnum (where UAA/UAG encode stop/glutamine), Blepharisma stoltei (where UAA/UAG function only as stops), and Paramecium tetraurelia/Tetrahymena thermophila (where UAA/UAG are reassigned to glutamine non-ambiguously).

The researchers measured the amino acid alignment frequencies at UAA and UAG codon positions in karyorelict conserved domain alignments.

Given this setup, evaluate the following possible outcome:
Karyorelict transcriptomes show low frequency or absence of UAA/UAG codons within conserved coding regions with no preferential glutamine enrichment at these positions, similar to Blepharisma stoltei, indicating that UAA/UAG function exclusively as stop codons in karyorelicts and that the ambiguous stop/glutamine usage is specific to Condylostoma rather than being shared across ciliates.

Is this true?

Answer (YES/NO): NO